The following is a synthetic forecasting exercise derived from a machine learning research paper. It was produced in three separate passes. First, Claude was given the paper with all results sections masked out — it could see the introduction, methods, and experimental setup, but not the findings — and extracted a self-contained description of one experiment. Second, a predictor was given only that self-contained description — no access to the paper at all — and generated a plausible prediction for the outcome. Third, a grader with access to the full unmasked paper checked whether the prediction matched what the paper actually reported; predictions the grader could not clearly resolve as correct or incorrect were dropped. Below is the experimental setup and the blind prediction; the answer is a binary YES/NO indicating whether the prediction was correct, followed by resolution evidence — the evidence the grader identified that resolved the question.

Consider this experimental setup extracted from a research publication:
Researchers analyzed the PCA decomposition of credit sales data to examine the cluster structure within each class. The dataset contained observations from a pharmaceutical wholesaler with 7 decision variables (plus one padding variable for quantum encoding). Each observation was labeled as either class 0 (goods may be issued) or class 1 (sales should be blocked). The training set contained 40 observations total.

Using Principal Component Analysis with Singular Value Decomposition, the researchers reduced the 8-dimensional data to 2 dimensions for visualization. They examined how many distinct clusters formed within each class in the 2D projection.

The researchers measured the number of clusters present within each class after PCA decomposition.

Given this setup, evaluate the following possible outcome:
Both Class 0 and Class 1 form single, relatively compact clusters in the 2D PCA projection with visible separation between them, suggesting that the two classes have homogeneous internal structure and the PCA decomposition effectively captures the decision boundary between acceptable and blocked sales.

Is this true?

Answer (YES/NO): NO